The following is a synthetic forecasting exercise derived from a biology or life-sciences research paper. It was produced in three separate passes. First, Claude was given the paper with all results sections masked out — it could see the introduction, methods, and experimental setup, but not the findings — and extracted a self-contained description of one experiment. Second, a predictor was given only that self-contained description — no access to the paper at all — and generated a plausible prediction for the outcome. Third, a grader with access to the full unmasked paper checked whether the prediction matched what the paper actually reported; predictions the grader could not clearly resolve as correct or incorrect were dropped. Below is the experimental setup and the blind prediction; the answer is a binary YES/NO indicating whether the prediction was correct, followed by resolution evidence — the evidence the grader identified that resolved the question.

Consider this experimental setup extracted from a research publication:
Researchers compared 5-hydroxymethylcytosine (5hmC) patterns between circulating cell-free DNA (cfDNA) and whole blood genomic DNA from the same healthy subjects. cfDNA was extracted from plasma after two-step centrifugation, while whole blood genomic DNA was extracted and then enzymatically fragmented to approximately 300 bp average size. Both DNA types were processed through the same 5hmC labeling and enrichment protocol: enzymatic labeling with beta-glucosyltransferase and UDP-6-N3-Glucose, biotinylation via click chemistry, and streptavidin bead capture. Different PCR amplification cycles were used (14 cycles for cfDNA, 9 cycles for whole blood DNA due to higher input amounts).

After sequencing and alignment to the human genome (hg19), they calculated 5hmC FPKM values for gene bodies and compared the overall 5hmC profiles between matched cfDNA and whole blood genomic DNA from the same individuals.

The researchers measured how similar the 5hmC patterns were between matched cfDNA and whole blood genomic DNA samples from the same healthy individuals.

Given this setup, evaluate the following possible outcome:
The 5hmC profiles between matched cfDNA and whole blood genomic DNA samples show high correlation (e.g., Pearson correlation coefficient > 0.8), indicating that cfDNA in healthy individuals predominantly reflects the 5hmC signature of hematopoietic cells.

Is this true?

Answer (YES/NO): NO